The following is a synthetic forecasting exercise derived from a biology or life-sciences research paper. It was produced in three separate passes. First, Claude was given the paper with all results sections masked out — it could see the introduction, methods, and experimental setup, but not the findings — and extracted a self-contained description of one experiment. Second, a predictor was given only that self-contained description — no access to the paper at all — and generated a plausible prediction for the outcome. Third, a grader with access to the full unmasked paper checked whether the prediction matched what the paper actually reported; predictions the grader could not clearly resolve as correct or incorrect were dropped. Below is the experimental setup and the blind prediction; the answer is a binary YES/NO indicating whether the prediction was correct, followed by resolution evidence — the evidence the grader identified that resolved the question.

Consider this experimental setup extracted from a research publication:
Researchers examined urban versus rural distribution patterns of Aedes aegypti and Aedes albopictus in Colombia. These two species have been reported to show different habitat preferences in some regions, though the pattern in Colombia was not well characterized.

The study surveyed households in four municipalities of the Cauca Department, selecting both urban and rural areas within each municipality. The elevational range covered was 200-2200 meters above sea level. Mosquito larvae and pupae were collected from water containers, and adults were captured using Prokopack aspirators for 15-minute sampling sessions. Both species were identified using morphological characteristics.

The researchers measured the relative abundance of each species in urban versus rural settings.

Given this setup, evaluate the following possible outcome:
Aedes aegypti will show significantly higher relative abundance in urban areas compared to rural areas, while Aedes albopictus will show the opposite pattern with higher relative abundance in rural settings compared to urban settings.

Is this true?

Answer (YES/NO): YES